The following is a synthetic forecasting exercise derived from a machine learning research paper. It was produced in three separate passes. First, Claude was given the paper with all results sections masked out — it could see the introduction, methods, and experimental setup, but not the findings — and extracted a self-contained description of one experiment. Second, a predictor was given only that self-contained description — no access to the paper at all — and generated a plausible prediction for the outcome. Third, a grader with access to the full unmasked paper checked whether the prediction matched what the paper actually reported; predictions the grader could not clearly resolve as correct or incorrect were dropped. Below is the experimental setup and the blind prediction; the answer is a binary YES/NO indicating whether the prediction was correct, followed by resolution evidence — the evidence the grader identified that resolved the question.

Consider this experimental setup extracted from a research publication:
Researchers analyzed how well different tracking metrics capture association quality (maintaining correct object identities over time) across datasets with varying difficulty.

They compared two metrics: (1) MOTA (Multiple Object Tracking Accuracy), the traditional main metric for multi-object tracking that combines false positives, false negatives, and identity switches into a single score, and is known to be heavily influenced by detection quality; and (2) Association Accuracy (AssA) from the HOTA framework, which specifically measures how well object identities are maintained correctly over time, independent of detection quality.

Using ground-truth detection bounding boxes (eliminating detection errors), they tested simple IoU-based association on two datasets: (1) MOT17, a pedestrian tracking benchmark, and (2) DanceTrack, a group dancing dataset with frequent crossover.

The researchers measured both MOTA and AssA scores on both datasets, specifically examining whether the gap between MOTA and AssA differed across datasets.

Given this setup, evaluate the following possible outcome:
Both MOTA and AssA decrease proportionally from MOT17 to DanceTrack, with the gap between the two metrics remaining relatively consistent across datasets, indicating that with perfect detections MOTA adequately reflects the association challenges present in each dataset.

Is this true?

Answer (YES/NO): NO